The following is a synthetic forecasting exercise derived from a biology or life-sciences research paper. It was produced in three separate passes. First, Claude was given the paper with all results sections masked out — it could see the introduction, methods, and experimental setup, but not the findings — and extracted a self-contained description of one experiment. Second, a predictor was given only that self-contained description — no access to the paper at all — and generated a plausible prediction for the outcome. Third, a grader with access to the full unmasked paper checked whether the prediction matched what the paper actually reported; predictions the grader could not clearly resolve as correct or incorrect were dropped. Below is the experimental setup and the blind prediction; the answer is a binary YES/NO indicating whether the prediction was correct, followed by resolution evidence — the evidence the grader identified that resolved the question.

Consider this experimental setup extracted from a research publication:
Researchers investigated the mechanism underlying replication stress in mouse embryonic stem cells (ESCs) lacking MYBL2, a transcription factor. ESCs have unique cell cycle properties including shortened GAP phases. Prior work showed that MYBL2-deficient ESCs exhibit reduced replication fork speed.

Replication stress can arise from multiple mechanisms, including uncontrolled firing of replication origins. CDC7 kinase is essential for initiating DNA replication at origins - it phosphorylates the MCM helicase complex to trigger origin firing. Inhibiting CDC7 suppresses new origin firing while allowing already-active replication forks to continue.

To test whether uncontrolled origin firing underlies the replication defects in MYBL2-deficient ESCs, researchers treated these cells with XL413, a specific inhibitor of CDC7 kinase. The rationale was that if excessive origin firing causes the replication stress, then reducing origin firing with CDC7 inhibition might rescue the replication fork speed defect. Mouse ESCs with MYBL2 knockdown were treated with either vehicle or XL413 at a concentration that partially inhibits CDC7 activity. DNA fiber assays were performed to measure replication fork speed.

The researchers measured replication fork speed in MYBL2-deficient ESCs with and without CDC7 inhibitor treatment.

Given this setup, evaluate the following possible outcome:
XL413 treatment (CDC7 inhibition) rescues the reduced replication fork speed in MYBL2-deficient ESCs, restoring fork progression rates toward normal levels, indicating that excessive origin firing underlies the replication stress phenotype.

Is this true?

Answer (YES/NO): YES